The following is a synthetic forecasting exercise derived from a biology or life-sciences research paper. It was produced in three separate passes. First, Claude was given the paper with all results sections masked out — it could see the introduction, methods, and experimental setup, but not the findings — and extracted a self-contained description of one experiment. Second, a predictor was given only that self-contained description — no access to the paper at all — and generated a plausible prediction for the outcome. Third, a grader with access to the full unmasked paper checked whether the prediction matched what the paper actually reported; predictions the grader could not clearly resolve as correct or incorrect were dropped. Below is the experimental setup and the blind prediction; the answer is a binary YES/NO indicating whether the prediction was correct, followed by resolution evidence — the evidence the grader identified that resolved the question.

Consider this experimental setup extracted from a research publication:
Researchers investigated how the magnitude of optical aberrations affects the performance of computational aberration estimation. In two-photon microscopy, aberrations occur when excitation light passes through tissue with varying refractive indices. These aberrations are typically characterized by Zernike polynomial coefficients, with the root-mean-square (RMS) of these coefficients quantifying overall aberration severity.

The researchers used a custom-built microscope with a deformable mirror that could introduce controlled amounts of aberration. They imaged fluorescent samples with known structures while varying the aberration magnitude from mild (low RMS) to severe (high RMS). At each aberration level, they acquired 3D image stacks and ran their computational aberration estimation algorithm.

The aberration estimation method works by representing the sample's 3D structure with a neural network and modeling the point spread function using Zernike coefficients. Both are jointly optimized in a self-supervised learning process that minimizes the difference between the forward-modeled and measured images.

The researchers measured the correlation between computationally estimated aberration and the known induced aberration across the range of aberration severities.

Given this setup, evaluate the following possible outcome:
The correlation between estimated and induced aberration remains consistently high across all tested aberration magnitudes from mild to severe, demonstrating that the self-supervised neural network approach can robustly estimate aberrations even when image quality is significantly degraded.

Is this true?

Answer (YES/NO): NO